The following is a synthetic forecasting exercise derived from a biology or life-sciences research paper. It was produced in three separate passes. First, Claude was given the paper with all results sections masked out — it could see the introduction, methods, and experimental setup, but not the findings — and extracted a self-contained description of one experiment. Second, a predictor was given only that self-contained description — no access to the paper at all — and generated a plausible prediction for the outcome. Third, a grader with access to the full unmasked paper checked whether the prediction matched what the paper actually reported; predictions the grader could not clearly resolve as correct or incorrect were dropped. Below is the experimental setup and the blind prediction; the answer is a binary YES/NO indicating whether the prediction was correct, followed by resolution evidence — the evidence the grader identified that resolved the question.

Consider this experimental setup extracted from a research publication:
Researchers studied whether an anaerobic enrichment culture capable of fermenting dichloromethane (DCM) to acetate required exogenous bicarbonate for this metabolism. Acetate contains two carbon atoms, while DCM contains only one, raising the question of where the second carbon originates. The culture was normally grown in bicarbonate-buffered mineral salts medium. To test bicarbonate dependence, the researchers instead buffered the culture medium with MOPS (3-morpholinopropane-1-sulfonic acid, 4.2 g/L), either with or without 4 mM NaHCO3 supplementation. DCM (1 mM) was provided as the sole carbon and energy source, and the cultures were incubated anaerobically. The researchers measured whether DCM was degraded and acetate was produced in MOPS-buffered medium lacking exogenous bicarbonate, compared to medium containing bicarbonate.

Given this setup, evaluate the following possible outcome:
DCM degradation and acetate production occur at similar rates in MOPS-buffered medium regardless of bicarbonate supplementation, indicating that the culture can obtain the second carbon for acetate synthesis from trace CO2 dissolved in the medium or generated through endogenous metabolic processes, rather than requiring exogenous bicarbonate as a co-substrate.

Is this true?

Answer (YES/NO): NO